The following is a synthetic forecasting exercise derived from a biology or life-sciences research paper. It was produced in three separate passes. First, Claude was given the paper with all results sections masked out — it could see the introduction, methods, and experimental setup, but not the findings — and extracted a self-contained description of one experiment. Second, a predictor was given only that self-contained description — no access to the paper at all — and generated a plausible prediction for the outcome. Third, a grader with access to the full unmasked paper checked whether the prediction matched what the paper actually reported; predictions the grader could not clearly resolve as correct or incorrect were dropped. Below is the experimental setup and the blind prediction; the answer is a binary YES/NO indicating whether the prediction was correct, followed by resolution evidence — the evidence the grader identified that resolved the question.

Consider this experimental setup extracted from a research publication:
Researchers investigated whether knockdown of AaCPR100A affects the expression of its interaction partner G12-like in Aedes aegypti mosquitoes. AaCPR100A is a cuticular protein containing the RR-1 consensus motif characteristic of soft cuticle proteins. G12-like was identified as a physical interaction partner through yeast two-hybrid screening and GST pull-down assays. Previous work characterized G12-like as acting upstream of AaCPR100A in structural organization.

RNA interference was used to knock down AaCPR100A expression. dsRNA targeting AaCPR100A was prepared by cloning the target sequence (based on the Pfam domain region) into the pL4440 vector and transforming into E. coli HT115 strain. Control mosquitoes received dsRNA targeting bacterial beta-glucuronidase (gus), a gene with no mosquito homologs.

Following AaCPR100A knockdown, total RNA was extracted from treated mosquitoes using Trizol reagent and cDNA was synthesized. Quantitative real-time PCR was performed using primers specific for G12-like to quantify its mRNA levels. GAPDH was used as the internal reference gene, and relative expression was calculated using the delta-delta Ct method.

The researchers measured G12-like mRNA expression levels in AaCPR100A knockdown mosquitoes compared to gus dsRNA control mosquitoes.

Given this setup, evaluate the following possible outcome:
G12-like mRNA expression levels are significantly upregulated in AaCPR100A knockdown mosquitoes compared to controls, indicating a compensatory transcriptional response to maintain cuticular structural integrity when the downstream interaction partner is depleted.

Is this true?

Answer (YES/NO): NO